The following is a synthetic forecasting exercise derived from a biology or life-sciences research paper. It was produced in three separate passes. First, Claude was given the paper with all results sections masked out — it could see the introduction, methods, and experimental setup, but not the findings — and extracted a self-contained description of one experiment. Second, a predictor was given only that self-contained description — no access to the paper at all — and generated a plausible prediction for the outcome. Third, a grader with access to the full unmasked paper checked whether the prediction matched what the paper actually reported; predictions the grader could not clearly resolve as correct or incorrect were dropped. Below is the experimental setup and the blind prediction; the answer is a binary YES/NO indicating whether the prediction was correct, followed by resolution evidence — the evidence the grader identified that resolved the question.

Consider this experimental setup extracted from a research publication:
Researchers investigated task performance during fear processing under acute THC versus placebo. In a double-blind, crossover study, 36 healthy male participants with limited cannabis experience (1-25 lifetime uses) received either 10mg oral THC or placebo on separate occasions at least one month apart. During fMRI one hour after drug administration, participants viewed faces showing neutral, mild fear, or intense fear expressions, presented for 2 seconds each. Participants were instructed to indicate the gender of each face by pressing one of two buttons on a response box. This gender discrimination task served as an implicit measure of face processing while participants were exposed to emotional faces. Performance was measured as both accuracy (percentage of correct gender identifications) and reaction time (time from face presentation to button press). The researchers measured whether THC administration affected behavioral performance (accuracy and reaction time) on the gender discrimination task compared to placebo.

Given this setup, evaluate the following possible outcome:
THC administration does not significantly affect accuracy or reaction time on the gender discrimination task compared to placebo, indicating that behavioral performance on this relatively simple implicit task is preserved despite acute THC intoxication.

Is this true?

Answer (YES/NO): YES